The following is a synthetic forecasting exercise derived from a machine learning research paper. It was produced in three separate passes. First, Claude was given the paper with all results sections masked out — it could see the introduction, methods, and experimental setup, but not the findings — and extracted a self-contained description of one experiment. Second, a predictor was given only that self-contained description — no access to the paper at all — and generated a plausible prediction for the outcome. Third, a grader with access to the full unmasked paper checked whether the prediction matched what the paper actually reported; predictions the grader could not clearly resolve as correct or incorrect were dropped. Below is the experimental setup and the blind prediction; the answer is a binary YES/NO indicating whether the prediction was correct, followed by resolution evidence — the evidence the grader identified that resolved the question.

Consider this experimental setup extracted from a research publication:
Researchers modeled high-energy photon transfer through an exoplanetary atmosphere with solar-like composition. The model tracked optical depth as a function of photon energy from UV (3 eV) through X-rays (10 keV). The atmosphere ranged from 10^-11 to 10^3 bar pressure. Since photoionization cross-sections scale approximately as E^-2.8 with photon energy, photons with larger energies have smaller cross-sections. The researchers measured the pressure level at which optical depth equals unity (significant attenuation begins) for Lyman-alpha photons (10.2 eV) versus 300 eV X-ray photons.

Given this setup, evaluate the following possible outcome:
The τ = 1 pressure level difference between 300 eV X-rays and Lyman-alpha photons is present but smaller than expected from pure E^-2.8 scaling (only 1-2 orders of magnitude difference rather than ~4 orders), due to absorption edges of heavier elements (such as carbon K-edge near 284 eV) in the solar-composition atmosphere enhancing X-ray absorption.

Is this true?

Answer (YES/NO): NO